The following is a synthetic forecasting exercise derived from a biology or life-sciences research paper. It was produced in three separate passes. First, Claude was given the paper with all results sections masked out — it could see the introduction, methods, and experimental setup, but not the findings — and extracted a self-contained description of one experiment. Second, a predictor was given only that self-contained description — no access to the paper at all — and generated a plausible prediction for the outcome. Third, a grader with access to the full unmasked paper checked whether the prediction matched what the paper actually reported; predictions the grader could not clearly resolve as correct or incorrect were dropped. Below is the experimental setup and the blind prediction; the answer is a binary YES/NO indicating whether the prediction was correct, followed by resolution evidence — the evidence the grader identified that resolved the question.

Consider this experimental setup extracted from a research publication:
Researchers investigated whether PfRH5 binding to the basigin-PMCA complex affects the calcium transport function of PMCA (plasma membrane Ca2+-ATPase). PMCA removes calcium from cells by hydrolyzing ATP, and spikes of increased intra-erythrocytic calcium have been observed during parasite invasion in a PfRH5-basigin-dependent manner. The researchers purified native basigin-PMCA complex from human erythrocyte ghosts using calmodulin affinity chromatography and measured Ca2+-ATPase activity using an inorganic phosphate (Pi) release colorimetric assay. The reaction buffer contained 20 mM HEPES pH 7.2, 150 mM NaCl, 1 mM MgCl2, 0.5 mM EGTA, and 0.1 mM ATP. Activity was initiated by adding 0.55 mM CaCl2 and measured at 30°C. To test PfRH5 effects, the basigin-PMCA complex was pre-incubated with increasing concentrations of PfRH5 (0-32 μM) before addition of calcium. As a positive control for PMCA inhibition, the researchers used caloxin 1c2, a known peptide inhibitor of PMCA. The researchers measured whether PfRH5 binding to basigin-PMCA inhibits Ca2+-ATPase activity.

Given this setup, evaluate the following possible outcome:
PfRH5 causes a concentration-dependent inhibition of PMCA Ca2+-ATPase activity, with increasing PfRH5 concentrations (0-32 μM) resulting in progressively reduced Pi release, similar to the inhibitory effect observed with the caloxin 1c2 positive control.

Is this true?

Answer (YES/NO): NO